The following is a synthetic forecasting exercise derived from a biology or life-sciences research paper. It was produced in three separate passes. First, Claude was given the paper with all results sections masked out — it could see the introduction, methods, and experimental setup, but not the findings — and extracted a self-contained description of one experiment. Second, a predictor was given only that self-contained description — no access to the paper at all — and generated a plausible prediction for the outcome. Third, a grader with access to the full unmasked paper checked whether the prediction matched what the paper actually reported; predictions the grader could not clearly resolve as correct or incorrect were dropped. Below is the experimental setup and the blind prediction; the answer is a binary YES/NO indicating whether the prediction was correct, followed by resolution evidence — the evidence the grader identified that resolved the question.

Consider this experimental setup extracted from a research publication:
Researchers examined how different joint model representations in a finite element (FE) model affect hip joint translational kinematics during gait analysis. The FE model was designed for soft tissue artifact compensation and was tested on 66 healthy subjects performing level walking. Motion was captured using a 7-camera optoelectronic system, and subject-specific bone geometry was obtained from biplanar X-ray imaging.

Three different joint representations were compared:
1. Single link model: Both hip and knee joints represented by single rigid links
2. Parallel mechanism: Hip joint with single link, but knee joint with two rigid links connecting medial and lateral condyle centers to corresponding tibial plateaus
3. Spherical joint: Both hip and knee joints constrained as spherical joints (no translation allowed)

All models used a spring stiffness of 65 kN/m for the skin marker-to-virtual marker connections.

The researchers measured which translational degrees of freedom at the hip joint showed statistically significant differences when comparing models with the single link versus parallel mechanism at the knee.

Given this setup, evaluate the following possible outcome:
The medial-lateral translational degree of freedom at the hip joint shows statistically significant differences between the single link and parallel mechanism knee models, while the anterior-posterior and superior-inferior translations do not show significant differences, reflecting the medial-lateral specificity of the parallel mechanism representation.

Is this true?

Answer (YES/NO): NO